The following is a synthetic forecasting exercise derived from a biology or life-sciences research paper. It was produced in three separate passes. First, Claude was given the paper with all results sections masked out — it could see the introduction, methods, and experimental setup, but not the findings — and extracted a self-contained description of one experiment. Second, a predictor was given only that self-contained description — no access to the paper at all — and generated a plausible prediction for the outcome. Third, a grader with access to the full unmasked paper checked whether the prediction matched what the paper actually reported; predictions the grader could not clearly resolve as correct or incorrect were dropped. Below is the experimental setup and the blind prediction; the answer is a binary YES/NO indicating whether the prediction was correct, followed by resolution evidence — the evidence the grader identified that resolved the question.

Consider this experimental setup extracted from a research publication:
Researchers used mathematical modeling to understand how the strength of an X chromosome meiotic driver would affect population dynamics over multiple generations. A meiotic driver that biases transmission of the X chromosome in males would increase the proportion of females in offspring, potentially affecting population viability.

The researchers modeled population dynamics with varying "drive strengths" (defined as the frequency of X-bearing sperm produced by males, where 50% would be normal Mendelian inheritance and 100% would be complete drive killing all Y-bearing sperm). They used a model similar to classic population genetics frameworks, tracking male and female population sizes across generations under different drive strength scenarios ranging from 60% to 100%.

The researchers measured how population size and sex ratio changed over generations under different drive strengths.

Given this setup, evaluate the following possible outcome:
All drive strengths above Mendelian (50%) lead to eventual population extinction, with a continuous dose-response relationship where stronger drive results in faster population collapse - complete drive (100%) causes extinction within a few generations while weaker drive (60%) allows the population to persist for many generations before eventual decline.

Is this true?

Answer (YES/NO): NO